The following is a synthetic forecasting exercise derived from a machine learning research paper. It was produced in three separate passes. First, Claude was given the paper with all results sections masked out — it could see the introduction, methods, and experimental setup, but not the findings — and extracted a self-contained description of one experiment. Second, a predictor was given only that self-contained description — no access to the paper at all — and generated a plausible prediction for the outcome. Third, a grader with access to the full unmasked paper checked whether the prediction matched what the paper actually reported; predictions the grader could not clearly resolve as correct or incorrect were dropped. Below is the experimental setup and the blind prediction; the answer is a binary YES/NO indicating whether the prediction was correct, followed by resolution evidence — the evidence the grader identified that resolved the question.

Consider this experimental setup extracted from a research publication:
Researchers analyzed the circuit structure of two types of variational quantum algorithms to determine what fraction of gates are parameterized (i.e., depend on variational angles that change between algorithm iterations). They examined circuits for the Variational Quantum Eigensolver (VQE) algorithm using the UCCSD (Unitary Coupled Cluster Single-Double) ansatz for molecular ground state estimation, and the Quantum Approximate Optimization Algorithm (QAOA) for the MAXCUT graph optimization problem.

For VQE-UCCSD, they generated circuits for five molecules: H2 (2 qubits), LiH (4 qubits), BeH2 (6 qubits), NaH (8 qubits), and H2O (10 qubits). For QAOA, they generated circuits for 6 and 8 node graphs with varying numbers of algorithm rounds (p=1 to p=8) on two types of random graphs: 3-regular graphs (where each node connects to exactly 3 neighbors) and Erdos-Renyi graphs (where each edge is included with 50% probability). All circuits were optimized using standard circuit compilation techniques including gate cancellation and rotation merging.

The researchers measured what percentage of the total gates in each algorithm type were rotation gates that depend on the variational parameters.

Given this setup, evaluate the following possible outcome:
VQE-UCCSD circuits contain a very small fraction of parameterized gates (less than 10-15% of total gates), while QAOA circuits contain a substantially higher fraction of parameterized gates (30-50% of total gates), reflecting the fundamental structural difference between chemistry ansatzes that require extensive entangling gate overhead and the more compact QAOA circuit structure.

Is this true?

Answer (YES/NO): NO